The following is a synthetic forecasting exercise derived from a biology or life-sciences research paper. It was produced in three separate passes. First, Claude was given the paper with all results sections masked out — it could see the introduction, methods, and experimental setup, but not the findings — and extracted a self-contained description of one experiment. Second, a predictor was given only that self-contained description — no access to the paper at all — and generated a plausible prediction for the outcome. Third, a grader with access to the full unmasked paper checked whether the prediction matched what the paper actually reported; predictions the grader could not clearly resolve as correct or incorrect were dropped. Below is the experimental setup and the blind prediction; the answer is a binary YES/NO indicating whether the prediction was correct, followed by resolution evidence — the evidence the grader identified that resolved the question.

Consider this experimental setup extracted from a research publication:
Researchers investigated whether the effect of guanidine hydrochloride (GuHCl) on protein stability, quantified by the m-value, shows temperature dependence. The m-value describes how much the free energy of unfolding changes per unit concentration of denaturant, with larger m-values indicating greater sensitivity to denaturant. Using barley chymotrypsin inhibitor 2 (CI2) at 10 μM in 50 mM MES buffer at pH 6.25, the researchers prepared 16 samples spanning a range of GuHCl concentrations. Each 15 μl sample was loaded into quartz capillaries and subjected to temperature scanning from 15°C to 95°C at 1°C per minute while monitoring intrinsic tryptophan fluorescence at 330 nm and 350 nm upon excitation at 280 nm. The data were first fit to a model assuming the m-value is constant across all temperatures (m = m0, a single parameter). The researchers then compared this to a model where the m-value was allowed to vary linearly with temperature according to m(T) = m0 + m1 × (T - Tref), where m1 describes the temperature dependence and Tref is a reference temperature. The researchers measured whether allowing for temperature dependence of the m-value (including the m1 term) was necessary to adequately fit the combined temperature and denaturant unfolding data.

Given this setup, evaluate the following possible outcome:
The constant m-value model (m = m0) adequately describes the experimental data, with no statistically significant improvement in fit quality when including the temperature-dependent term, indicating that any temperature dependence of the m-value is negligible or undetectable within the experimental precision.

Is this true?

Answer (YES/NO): YES